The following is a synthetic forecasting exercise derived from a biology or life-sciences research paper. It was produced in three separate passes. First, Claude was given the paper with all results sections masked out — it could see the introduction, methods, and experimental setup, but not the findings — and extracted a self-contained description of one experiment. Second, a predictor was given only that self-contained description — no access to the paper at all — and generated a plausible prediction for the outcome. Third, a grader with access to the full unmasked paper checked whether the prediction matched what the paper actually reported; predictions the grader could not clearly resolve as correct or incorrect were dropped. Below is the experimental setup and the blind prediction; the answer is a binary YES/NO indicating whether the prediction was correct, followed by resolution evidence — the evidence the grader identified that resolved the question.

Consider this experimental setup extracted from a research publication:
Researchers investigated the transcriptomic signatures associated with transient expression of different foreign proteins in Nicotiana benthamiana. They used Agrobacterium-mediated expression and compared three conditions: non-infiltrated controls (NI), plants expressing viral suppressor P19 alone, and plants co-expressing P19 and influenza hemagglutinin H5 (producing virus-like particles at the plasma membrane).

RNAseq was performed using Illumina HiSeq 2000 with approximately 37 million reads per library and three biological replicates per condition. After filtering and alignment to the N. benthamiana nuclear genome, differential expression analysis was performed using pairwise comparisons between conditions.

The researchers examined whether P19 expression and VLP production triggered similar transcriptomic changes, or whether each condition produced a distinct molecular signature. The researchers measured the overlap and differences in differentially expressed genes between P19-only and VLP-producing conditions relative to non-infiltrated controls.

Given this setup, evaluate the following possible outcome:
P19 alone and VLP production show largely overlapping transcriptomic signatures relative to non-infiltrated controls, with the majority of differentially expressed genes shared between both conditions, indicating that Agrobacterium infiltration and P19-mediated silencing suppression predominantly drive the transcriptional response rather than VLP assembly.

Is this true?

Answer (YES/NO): NO